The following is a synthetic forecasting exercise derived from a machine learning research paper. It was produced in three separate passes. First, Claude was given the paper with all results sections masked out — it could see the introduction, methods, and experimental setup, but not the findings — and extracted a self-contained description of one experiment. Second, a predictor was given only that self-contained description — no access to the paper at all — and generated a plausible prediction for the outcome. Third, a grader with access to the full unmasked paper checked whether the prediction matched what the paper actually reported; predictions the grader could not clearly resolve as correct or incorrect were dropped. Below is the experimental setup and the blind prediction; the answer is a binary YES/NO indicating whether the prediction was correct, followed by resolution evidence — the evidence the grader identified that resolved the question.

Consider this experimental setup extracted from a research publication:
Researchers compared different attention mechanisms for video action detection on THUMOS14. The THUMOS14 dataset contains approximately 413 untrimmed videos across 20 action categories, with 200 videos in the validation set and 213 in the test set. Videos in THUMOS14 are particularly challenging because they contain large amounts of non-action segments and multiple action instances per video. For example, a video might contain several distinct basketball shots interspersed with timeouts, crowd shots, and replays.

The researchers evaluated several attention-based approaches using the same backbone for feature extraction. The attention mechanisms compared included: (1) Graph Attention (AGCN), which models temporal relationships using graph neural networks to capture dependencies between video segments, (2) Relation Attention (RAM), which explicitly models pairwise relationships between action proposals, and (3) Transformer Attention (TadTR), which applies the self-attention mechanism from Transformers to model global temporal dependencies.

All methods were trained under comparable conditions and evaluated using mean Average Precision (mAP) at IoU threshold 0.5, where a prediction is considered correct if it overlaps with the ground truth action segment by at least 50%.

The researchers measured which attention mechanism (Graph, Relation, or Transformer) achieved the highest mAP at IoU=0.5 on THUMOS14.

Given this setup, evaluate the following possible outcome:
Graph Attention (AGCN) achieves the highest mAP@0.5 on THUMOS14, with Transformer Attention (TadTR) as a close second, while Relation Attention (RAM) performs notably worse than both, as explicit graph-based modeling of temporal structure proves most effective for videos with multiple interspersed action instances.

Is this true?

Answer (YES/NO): NO